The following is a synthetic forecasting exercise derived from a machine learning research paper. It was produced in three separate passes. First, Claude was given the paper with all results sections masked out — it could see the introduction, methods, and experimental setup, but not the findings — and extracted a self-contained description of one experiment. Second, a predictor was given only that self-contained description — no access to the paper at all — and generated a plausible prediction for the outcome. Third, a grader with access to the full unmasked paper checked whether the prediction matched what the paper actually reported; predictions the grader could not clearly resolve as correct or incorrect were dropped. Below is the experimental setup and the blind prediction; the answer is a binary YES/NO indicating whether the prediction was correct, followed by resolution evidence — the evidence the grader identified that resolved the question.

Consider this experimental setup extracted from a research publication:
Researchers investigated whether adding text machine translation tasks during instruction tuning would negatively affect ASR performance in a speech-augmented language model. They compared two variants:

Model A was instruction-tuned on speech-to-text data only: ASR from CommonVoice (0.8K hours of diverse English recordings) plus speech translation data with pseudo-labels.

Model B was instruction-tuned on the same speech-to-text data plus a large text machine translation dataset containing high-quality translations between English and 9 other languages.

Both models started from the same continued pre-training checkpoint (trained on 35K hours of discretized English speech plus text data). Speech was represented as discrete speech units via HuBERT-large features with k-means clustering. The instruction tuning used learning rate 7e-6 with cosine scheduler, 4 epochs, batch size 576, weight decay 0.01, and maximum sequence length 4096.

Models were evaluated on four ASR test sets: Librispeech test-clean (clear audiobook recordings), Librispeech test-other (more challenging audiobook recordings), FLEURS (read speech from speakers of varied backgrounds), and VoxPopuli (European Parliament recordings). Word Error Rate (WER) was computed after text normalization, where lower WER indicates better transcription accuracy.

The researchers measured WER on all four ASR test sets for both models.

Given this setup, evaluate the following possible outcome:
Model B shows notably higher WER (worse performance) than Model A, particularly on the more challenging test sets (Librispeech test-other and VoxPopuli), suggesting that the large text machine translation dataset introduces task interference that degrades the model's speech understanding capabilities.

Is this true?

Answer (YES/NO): NO